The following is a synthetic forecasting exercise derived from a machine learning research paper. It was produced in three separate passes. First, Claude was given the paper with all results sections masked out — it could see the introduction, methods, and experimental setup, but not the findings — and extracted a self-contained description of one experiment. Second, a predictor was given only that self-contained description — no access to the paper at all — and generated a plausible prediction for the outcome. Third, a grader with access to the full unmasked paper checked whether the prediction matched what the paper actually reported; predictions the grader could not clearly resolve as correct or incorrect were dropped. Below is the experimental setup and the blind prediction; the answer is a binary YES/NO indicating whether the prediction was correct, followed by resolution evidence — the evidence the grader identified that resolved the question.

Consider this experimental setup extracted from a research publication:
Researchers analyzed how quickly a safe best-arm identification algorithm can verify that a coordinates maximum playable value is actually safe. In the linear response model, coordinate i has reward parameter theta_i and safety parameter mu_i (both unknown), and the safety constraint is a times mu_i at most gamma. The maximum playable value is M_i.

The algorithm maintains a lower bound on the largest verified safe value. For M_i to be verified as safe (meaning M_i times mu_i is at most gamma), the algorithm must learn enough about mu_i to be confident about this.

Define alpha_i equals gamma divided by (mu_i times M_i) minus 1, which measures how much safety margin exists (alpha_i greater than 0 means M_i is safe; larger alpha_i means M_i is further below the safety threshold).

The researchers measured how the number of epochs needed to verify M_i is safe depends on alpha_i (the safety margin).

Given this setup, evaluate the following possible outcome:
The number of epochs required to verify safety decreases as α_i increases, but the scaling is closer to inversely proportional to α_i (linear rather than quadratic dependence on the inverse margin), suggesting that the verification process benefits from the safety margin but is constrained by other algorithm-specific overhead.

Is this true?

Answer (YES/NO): NO